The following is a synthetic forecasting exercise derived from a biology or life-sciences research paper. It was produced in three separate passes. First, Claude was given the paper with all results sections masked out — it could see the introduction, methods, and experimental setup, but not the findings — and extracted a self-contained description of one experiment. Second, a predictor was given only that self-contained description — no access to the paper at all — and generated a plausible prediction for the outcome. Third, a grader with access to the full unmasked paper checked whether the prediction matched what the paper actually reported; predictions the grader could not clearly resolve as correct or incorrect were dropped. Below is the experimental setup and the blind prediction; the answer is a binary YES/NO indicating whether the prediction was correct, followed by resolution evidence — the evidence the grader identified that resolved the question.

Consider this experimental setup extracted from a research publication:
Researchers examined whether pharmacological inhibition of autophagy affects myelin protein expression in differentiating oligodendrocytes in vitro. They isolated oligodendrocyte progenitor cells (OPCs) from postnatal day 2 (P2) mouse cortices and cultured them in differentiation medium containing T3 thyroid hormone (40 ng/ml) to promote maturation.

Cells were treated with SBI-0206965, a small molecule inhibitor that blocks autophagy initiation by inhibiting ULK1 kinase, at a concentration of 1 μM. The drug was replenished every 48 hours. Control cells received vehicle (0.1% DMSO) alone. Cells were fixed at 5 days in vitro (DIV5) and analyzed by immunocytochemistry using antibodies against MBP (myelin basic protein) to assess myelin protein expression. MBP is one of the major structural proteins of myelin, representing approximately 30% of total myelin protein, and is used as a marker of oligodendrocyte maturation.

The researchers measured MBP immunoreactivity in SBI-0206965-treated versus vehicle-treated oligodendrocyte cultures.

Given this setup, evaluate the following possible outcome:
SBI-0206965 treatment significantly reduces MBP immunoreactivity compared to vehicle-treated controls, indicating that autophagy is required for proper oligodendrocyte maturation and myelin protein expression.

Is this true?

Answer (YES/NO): NO